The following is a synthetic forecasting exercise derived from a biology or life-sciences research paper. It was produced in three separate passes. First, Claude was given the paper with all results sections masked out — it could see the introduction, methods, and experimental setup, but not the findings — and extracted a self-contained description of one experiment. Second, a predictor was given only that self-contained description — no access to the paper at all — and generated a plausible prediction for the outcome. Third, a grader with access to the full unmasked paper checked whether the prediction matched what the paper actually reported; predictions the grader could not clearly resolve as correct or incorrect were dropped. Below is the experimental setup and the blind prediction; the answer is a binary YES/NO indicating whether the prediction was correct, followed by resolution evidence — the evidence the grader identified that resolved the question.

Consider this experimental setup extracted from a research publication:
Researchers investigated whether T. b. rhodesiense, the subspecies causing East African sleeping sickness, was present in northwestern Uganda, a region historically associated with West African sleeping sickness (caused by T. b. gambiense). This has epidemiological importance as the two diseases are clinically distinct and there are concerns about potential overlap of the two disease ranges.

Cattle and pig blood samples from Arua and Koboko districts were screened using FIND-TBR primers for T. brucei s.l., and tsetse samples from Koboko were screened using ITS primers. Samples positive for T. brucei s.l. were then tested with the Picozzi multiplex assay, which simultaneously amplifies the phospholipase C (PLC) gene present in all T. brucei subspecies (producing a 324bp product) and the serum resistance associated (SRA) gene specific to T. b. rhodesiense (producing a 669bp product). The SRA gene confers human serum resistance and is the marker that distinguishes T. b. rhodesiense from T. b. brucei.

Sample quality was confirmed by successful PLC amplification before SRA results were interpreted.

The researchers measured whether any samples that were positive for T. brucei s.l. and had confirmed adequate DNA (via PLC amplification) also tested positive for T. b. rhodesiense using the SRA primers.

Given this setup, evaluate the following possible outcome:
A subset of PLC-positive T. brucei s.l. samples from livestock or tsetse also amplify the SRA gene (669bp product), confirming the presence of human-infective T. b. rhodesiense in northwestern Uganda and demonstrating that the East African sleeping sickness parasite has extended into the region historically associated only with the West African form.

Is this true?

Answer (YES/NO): NO